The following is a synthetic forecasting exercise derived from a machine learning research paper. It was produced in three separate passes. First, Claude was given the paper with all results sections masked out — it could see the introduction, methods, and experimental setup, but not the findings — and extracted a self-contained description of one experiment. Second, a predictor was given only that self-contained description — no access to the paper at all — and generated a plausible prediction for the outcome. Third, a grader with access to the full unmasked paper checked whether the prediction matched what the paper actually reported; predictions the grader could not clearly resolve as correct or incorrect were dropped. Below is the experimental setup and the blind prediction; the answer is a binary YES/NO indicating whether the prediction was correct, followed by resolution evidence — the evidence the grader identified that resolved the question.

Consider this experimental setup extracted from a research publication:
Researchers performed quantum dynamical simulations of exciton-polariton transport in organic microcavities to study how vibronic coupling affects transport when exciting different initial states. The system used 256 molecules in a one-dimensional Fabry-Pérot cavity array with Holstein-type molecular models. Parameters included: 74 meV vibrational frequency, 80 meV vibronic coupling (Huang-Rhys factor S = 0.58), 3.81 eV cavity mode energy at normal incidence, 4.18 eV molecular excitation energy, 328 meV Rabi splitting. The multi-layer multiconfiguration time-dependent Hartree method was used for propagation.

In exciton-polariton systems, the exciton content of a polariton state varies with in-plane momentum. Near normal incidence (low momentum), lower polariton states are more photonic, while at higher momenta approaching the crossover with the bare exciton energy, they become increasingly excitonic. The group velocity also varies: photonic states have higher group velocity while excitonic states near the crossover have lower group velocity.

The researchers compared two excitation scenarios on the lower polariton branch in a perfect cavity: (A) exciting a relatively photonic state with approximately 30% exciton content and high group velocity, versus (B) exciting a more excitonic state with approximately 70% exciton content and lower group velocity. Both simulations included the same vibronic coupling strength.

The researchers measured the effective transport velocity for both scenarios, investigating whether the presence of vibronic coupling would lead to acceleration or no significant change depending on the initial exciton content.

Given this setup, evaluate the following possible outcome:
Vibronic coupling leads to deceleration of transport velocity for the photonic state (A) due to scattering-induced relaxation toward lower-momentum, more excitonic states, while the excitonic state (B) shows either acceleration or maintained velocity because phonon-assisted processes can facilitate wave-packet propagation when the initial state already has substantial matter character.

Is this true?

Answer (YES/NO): NO